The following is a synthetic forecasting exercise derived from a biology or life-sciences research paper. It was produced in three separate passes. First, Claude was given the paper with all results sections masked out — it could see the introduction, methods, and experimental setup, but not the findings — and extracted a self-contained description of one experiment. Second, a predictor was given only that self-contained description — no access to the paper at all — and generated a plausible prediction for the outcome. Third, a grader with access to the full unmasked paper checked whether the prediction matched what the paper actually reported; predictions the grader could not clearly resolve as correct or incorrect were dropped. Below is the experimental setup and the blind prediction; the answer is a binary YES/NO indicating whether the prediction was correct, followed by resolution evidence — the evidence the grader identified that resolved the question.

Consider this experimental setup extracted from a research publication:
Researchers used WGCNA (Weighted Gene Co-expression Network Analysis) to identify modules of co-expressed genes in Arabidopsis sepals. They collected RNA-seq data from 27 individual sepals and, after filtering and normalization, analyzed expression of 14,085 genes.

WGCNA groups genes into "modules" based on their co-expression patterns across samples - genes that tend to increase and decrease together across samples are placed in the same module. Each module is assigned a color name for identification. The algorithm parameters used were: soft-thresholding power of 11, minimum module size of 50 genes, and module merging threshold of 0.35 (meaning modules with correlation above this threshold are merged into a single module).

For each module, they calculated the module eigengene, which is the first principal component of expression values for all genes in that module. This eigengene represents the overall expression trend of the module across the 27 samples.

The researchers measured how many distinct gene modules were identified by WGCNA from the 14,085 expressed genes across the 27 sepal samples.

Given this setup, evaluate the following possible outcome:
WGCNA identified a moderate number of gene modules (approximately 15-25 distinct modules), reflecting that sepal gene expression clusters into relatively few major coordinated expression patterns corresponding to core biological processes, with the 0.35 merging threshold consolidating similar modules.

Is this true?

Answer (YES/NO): YES